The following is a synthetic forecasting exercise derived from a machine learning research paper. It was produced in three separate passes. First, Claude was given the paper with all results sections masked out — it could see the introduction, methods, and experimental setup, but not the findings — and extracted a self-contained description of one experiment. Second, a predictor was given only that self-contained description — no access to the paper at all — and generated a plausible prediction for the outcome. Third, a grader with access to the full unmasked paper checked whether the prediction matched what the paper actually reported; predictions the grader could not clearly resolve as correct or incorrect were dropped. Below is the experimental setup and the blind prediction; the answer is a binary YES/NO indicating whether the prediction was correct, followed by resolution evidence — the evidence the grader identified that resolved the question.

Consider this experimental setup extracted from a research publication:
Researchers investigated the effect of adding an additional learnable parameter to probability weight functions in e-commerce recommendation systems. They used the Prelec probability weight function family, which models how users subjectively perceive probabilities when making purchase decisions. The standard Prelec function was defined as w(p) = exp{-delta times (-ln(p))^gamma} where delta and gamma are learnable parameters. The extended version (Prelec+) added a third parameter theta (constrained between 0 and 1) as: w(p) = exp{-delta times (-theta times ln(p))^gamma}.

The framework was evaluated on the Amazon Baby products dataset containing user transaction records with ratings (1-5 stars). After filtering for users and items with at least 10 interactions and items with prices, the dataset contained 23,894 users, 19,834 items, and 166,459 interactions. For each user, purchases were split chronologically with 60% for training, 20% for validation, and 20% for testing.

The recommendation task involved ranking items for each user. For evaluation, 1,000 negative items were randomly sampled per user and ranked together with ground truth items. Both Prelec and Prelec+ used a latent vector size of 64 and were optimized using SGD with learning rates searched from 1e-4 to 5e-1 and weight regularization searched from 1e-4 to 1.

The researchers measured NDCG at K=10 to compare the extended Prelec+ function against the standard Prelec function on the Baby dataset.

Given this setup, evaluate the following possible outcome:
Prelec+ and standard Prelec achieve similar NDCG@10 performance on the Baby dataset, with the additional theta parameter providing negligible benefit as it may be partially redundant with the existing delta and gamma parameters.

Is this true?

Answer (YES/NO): NO